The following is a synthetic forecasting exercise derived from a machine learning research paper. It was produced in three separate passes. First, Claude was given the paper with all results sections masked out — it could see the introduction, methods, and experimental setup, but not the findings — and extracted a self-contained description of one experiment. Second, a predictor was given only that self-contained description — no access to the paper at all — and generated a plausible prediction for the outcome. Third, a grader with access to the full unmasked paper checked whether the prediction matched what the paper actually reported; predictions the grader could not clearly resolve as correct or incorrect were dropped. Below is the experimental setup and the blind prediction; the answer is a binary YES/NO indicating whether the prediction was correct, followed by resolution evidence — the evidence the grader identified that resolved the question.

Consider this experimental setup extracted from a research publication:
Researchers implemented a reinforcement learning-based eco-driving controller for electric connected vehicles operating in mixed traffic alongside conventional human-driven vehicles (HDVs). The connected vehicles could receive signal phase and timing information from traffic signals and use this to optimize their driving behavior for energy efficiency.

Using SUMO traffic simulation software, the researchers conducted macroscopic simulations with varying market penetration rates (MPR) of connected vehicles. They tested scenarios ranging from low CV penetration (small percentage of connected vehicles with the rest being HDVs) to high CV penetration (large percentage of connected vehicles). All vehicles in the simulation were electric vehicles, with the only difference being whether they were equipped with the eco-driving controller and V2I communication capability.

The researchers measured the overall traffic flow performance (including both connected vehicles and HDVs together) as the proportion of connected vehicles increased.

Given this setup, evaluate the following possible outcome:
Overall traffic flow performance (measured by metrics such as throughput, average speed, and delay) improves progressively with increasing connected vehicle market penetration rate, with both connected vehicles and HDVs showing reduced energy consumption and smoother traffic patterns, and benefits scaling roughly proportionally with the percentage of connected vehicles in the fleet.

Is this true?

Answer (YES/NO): NO